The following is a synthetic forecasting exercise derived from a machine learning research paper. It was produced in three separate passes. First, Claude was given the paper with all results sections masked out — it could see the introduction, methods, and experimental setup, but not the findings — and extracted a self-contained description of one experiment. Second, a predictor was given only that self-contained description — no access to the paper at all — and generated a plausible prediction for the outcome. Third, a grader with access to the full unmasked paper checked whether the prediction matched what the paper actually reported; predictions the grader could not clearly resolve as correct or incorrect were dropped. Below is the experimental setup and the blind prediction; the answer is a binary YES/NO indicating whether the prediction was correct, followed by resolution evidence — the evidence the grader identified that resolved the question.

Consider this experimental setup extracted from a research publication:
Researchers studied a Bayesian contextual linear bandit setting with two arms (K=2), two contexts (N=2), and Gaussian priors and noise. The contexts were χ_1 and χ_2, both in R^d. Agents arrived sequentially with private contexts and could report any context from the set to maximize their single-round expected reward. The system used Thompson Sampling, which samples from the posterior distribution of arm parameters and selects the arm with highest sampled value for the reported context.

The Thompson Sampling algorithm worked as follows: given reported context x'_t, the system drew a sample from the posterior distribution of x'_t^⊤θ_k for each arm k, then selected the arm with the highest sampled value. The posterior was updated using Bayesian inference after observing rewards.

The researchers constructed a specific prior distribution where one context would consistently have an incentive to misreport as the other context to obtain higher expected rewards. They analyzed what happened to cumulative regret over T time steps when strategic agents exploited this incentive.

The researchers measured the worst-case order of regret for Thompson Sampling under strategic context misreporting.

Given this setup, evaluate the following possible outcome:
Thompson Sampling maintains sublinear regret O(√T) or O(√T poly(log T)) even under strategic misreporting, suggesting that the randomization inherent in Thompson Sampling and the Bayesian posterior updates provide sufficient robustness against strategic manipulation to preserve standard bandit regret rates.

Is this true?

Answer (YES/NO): NO